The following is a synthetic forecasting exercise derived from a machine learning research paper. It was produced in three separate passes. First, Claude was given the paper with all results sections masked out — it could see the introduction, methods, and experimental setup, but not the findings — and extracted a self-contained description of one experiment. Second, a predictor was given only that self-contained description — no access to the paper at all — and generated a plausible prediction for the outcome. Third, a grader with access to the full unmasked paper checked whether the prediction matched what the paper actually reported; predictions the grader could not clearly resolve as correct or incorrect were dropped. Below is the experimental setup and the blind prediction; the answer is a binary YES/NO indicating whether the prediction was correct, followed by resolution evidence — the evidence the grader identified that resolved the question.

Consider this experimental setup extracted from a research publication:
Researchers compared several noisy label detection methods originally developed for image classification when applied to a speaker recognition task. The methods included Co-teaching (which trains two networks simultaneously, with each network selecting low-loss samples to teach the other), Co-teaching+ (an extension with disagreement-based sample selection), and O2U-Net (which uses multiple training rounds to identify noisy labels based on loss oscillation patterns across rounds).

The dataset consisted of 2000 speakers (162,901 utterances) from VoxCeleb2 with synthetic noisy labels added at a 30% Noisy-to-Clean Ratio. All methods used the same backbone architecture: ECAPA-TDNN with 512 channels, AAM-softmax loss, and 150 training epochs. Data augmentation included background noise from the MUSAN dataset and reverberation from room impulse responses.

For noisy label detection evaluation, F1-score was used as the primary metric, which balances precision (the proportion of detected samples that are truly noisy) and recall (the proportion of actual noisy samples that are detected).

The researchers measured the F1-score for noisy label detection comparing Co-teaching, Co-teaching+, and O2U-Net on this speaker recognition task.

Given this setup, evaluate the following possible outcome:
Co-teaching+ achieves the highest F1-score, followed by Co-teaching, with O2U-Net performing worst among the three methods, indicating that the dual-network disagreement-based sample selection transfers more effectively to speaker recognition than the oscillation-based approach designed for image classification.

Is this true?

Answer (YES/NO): NO